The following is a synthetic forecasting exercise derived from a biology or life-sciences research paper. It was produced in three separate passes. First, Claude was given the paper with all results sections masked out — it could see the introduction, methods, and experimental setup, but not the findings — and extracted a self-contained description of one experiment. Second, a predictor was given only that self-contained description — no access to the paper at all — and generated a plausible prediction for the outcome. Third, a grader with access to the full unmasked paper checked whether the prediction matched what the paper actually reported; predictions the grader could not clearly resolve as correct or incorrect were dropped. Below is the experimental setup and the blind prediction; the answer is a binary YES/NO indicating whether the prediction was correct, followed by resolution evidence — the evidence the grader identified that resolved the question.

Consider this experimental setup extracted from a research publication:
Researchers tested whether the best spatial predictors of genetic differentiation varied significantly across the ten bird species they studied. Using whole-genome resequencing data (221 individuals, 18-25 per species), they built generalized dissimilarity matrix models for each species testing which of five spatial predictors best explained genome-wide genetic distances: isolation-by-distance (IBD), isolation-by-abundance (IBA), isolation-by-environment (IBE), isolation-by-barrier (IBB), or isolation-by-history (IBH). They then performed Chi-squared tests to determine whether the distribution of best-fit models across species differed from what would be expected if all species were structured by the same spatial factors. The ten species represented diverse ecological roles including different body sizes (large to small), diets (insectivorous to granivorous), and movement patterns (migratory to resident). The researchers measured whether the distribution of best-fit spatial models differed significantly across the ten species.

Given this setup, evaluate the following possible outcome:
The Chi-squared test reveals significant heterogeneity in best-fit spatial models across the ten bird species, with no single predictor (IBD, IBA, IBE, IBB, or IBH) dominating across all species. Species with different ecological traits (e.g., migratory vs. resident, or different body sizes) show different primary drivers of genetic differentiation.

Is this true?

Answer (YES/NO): NO